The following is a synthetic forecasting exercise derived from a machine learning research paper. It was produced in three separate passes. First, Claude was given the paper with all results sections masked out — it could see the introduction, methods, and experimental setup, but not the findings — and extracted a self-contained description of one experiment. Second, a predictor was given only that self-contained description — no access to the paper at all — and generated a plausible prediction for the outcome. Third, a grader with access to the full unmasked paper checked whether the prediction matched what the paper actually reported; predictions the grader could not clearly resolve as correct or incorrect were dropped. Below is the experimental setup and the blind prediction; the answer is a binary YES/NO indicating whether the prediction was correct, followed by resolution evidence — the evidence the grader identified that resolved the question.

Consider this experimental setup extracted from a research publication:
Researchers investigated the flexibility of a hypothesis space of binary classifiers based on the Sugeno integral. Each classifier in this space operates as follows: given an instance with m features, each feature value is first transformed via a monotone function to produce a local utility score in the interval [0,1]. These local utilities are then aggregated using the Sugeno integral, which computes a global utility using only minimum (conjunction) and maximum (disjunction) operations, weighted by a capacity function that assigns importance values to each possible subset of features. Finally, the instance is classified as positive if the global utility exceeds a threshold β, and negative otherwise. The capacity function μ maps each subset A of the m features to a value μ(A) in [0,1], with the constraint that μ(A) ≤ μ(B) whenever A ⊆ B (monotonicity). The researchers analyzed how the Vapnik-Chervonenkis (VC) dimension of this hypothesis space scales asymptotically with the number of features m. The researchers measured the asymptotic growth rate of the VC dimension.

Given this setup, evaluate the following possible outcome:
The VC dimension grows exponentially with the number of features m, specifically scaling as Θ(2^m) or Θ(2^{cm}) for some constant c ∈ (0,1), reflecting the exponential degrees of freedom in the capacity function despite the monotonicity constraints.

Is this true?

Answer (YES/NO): NO